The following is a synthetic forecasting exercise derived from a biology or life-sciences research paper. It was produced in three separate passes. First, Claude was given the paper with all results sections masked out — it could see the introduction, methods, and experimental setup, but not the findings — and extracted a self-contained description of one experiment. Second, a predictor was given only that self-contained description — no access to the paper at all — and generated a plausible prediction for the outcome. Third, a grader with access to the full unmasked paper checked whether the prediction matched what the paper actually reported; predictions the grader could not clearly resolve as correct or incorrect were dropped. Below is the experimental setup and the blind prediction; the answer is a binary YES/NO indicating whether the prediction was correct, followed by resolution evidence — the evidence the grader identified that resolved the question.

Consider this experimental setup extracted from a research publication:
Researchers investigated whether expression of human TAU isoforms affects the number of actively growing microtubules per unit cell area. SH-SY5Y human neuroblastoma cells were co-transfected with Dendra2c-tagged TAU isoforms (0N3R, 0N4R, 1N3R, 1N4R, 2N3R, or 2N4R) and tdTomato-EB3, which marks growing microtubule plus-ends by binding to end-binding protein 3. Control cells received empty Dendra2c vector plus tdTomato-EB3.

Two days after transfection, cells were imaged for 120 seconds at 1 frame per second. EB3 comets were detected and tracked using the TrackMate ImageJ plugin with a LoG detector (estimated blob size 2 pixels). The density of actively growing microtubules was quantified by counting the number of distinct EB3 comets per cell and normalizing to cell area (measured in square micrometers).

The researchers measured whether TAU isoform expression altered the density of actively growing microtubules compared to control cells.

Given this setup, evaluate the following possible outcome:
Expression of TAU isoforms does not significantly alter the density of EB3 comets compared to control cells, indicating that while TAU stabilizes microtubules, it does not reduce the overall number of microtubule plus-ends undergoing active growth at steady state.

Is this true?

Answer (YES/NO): NO